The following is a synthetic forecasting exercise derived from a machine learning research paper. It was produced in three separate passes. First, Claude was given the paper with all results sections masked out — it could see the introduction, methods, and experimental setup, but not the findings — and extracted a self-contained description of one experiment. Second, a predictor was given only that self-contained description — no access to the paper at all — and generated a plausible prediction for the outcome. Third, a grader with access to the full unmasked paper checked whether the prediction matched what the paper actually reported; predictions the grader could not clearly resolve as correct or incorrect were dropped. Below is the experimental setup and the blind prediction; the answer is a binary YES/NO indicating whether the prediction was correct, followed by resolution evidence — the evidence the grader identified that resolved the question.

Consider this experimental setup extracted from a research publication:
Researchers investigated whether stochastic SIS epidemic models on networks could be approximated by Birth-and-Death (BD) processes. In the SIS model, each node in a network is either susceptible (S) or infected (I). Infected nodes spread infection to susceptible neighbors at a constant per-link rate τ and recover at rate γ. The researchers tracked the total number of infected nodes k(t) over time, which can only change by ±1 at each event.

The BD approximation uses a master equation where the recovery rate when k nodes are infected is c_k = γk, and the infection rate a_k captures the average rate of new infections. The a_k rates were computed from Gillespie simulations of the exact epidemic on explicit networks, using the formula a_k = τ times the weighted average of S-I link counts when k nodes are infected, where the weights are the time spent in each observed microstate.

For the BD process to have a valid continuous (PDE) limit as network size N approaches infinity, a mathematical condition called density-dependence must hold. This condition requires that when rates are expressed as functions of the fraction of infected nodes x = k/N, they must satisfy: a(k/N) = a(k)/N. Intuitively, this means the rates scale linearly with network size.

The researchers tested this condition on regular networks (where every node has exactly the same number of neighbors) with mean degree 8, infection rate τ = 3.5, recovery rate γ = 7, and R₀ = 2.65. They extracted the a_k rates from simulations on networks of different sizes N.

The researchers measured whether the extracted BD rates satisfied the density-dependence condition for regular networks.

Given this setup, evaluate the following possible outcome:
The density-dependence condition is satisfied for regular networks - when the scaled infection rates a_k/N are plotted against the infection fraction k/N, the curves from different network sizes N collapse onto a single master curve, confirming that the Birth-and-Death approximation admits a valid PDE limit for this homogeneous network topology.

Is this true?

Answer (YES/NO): YES